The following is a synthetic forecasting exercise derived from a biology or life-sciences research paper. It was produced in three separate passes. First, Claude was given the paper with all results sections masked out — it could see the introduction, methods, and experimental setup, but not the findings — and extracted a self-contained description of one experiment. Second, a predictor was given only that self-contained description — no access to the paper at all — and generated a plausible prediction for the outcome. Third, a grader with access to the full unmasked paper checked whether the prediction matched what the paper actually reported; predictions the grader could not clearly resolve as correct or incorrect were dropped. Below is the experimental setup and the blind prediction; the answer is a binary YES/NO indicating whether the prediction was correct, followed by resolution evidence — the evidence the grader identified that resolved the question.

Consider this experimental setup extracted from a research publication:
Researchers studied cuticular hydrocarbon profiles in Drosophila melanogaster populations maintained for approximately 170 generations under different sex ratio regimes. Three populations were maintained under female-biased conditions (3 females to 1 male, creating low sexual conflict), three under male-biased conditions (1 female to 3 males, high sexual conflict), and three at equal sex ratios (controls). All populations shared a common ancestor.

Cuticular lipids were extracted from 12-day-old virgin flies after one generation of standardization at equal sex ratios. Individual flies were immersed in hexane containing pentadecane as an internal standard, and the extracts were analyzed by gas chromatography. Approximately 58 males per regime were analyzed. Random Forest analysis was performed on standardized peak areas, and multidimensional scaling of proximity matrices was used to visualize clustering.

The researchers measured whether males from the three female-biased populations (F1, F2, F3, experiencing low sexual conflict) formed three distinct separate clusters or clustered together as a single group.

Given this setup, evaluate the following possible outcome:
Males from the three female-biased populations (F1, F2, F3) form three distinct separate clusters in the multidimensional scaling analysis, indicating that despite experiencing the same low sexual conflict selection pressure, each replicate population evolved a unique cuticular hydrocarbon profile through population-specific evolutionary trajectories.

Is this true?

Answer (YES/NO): NO